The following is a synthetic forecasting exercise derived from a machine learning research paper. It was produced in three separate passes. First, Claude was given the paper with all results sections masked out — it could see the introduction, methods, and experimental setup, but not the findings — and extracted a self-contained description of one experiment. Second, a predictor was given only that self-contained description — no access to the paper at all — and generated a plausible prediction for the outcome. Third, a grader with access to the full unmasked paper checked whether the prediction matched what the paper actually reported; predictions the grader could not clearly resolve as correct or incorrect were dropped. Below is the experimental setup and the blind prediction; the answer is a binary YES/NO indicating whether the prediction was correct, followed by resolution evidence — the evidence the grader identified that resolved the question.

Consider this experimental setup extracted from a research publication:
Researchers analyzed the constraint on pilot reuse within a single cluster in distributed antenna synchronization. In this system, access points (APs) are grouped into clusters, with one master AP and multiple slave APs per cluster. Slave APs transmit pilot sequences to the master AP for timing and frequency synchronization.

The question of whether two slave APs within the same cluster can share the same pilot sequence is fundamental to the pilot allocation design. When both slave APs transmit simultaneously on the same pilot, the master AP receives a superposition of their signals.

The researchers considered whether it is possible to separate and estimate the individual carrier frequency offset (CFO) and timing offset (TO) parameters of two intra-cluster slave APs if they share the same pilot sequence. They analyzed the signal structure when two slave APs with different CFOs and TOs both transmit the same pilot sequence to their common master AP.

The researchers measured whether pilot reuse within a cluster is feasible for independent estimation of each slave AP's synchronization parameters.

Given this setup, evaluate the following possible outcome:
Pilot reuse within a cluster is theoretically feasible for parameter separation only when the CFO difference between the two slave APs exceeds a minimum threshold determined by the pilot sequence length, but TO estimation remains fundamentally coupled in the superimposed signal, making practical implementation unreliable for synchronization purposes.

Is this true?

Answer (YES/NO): NO